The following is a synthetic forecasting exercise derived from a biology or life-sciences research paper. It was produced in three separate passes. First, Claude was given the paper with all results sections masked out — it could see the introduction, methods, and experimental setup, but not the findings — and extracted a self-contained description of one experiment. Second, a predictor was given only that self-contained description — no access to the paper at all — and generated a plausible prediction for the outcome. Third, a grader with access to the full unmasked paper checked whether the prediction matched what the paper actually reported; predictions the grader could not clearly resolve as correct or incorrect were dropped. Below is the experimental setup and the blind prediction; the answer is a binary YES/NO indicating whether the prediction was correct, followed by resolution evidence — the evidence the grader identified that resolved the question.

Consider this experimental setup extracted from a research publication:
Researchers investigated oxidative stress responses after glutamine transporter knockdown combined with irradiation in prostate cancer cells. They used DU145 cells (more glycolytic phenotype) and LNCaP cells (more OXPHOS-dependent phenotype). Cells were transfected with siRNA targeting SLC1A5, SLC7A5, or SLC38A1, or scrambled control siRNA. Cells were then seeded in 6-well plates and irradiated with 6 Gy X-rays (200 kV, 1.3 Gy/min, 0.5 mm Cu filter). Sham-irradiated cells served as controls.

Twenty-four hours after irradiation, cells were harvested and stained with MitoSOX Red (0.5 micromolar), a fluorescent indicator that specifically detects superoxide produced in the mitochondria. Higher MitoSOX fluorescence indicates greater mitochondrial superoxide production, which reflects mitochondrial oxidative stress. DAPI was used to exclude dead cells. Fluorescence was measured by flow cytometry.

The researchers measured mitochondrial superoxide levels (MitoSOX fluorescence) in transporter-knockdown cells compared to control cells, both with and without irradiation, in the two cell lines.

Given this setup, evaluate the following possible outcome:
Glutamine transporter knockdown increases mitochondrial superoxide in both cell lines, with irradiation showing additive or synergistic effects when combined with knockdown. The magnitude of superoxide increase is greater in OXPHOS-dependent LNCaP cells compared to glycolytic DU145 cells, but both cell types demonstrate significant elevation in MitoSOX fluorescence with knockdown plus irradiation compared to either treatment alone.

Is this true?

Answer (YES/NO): NO